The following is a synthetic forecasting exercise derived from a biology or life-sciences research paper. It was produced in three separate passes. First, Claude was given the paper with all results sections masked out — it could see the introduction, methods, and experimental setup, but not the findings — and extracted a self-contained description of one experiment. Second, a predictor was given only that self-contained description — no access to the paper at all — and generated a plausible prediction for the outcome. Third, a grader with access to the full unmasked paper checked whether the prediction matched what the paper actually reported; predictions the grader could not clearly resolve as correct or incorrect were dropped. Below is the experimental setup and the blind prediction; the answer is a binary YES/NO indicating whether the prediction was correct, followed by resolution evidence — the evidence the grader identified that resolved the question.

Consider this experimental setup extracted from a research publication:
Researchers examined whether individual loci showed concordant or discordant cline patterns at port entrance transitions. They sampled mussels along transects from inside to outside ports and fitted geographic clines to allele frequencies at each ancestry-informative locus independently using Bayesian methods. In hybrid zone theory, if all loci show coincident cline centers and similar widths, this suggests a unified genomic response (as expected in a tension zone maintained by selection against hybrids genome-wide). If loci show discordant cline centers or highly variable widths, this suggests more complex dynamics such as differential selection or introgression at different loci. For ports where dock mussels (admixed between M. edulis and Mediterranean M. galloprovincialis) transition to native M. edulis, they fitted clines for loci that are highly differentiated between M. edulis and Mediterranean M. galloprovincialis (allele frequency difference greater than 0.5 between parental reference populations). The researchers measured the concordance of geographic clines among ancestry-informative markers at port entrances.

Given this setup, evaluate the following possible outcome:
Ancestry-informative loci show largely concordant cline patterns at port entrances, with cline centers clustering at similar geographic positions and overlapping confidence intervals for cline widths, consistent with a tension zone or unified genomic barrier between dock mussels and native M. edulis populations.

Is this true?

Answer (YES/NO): NO